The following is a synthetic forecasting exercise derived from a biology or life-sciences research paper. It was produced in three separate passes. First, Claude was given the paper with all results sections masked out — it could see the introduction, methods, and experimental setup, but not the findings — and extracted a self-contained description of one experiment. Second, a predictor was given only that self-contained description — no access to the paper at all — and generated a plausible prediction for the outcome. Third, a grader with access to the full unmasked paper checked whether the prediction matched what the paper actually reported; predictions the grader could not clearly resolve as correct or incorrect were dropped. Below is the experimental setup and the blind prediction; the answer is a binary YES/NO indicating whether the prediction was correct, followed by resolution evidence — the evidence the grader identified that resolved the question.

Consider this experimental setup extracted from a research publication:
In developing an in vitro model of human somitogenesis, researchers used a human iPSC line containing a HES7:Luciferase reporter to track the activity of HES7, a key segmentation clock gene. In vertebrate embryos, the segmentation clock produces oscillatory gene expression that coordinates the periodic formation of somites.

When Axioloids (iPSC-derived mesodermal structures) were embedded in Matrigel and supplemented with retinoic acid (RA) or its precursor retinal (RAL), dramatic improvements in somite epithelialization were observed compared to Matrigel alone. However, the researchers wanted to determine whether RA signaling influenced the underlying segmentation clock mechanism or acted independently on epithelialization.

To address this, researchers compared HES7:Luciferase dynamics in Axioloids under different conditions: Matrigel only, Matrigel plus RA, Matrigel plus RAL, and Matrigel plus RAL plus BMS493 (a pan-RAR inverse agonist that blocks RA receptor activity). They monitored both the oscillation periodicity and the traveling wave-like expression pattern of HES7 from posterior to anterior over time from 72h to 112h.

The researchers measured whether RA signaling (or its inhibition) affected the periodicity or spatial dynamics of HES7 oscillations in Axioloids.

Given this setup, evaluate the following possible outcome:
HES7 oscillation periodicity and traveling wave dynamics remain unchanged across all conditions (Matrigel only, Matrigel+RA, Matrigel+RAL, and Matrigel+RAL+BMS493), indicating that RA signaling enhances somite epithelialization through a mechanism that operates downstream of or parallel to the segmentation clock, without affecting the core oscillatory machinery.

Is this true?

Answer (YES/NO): YES